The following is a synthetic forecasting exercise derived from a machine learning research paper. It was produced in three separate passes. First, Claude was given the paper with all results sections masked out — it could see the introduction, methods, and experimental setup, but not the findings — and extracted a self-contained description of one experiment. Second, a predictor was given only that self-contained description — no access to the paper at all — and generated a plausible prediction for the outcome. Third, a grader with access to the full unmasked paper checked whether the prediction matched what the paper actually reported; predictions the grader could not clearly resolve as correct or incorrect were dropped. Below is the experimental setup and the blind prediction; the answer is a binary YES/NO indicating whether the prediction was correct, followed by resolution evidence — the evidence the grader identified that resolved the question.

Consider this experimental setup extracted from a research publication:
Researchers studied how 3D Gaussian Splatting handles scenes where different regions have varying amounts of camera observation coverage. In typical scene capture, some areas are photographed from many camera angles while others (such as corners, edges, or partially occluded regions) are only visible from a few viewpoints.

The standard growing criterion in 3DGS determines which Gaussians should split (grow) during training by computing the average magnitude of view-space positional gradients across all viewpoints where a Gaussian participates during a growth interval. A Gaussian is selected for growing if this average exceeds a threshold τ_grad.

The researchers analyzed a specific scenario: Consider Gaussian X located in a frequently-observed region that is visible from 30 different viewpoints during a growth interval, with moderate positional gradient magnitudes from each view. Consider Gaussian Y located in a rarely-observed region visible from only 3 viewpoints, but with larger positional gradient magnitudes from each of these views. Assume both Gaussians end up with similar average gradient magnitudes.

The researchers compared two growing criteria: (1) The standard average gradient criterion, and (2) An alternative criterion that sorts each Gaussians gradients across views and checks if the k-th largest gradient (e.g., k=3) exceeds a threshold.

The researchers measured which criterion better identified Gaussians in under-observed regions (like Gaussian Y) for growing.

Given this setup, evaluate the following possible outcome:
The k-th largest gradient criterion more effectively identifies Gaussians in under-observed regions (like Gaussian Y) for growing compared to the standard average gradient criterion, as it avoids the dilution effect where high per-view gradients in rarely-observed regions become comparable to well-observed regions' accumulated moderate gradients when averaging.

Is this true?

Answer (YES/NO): YES